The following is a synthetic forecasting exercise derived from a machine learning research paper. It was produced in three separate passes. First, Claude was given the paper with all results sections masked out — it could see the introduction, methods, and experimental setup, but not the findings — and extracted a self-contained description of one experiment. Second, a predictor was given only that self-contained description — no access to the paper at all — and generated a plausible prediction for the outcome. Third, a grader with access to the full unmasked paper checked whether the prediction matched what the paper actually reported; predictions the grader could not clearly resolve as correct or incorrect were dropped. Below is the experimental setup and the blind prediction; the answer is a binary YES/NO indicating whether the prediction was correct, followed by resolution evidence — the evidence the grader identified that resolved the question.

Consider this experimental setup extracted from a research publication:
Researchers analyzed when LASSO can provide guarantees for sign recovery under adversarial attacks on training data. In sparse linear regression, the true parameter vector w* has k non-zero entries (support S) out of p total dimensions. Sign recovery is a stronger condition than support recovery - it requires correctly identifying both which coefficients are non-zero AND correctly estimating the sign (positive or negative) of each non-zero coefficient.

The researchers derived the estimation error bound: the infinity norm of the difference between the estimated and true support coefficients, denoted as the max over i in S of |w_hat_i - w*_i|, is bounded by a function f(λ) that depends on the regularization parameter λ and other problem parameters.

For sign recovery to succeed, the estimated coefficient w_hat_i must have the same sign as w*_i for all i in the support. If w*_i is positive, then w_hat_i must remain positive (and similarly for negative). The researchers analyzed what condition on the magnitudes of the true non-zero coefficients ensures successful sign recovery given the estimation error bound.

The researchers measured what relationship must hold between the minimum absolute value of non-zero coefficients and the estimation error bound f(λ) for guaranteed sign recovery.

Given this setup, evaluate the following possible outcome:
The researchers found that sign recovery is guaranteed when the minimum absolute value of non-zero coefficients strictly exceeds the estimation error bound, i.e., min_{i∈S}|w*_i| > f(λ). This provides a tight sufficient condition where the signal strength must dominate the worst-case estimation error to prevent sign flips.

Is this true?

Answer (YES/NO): NO